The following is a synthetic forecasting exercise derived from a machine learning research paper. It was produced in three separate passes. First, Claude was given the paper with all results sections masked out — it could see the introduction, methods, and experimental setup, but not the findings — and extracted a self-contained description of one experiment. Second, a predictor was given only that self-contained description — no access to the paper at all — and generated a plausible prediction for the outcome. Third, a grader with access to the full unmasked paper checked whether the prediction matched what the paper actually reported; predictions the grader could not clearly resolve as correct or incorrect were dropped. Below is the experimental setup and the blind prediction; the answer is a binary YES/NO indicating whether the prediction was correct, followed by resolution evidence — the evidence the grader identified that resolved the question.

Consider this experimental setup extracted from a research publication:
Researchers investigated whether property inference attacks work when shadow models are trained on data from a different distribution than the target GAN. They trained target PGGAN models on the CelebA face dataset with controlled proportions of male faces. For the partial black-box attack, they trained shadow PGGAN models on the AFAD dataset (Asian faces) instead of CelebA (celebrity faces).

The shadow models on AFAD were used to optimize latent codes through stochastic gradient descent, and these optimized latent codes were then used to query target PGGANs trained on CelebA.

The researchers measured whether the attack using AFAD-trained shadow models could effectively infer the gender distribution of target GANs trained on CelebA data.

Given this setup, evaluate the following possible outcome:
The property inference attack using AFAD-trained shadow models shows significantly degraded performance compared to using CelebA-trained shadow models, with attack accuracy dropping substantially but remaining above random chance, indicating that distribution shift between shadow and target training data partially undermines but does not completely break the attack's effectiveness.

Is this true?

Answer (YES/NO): NO